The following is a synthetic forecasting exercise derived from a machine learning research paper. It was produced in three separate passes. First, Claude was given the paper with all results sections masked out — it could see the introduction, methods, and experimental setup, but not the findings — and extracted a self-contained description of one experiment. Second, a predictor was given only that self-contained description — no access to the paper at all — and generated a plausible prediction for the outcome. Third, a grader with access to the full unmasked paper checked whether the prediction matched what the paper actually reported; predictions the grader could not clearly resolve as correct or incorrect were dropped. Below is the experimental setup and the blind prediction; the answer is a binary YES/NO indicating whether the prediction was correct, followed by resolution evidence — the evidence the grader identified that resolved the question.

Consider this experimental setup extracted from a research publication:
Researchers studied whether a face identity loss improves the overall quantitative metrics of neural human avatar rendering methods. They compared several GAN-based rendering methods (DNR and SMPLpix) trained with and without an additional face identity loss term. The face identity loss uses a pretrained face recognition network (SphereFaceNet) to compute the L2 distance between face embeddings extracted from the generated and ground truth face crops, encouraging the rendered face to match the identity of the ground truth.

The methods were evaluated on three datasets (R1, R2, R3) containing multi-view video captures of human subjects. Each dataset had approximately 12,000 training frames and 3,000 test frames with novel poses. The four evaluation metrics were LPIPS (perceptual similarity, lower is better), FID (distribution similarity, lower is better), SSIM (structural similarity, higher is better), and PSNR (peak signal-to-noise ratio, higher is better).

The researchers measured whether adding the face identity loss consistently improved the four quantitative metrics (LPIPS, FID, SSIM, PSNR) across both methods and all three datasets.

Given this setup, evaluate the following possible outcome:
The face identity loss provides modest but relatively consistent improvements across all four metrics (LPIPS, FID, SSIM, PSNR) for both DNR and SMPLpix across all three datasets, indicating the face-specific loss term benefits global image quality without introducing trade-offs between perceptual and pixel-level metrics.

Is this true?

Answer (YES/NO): NO